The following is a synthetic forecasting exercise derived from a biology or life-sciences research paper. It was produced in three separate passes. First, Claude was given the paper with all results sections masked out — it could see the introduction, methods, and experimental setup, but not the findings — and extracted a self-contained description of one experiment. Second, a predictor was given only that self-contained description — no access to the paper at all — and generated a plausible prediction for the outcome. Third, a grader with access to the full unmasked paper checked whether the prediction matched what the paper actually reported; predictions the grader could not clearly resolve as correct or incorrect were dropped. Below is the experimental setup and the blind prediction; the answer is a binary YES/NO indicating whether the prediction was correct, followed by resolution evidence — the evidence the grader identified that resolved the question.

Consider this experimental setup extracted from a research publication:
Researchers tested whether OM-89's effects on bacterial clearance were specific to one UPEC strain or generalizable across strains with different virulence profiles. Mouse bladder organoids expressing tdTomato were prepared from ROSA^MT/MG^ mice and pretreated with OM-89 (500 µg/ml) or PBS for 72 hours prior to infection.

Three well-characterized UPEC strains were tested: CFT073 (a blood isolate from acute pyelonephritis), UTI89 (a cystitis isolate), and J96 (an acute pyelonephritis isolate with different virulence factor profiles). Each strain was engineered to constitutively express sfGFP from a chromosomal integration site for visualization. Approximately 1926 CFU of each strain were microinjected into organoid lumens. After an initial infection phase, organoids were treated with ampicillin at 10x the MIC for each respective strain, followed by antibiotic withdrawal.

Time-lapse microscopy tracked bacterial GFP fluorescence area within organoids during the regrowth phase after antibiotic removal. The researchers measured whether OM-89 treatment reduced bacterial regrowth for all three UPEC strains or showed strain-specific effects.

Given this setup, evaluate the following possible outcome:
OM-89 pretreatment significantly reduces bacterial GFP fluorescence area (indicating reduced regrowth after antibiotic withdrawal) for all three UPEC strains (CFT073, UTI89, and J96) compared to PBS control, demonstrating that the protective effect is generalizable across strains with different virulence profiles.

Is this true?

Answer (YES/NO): YES